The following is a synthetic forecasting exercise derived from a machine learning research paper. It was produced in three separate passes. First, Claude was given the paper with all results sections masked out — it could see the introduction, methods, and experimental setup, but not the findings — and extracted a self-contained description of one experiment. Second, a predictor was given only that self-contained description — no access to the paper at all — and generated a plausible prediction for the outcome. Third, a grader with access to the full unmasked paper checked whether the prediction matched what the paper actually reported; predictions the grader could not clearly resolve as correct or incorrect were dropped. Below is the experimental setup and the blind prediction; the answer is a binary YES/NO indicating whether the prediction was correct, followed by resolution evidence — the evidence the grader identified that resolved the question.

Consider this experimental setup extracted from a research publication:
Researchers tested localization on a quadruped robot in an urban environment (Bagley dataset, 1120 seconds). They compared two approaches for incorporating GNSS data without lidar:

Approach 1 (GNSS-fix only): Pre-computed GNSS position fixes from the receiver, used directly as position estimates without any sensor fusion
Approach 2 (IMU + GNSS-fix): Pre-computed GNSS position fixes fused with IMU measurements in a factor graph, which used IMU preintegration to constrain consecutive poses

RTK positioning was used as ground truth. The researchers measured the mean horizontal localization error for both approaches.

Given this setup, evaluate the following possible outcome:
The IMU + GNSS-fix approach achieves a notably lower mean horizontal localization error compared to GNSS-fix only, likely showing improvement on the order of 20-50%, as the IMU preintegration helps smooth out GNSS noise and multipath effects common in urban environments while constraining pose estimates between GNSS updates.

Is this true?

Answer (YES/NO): NO